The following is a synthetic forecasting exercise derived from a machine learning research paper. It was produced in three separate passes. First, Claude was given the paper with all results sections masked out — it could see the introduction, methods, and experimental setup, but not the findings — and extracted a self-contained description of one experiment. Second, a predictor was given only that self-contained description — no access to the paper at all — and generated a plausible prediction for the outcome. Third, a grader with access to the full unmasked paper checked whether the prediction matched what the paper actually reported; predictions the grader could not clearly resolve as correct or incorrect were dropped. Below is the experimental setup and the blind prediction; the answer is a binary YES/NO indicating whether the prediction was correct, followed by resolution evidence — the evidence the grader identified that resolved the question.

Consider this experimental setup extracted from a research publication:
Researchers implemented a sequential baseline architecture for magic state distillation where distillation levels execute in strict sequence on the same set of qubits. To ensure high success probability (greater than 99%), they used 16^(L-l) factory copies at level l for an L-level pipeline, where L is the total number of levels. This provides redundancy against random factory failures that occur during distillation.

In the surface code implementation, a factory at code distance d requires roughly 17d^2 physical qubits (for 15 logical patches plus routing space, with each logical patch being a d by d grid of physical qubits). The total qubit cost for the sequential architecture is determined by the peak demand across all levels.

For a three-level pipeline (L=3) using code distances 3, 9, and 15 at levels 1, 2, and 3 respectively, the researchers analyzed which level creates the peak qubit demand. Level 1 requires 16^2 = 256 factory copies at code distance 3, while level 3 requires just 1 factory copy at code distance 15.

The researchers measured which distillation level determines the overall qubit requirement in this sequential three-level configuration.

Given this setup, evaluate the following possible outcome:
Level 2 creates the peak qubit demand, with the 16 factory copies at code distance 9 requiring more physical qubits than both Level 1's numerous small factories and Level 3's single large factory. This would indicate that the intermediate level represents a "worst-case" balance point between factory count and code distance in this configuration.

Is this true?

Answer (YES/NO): NO